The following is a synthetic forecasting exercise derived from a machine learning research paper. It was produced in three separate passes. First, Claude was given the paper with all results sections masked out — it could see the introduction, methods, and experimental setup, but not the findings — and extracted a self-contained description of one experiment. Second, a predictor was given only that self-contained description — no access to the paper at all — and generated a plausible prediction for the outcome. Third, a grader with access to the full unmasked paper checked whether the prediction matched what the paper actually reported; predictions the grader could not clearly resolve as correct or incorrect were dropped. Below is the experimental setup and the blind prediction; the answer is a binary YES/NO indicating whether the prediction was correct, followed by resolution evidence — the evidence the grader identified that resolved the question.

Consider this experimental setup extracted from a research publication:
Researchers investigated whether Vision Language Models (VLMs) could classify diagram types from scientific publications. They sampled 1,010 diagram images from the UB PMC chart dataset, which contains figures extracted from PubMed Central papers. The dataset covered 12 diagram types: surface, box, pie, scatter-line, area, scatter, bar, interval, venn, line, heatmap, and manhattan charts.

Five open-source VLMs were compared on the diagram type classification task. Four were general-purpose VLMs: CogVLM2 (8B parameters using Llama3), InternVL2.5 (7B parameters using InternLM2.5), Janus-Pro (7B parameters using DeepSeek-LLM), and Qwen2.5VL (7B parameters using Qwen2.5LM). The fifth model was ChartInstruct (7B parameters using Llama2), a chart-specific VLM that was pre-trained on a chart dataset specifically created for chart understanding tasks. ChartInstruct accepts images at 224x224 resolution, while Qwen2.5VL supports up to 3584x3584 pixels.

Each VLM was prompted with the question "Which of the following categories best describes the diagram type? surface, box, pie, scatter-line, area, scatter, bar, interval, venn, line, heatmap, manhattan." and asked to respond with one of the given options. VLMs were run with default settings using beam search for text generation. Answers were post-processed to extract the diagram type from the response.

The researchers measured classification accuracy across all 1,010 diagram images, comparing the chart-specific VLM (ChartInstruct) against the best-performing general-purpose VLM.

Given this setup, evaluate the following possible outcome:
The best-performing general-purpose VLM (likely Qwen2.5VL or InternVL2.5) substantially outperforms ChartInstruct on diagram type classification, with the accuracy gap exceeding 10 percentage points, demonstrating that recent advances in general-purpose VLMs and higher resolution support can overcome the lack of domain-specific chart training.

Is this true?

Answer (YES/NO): YES